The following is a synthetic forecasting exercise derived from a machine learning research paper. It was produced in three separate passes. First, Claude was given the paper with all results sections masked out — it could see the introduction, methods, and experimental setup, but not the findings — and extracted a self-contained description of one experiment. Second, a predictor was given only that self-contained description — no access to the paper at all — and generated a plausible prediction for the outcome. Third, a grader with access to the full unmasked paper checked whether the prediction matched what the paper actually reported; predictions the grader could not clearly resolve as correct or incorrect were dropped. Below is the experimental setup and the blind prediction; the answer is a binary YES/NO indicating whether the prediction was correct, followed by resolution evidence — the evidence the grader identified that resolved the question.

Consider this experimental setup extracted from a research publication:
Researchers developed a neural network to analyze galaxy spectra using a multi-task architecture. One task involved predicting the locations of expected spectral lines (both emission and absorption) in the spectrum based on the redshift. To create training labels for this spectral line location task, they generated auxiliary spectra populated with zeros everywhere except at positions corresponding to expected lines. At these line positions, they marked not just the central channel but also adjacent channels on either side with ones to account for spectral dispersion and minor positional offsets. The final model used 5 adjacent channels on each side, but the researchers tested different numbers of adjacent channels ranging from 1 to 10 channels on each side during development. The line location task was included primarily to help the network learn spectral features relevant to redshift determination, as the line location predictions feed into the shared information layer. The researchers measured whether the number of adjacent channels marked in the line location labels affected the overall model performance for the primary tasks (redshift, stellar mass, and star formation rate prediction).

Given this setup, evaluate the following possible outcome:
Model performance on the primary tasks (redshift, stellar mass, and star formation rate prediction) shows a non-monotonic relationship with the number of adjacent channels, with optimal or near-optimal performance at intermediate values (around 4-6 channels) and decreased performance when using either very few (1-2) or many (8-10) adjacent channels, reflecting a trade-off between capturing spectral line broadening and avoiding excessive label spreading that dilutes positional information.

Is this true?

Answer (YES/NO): NO